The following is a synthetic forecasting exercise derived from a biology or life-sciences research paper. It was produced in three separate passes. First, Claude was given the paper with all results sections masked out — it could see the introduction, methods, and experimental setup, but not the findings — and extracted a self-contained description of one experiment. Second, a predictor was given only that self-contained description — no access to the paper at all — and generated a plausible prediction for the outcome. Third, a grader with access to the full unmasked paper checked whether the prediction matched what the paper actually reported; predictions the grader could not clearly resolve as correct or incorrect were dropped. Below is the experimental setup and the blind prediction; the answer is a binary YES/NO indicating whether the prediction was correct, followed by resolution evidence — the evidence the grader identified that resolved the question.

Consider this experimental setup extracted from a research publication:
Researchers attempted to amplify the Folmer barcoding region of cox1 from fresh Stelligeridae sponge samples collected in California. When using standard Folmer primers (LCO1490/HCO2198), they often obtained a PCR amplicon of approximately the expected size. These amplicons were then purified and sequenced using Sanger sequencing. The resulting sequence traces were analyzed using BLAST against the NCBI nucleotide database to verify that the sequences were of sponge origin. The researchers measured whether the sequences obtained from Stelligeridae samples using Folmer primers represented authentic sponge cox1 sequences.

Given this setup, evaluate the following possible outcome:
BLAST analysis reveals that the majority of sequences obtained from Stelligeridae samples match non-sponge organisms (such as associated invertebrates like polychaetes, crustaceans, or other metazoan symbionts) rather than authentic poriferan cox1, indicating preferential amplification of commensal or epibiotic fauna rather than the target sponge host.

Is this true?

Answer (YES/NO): NO